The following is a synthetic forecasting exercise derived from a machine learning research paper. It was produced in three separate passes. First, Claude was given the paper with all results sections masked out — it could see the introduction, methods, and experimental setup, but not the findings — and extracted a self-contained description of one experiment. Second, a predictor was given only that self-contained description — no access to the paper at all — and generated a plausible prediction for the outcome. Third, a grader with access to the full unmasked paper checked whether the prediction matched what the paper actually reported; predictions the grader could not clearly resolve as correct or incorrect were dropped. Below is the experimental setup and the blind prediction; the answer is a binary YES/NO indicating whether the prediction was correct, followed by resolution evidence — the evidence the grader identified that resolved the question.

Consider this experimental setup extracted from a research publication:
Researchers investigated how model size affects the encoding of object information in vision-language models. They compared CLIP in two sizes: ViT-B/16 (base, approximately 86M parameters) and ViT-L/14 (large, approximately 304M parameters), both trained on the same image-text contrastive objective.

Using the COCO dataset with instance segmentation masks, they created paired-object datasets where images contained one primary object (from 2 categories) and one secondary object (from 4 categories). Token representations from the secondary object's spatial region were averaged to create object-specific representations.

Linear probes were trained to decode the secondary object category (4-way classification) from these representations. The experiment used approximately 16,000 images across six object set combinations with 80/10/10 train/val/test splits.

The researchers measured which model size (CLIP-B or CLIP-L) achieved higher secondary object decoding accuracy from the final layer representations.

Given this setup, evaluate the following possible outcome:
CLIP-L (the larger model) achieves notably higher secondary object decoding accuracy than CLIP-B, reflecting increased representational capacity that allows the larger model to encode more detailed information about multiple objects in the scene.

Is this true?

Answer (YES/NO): NO